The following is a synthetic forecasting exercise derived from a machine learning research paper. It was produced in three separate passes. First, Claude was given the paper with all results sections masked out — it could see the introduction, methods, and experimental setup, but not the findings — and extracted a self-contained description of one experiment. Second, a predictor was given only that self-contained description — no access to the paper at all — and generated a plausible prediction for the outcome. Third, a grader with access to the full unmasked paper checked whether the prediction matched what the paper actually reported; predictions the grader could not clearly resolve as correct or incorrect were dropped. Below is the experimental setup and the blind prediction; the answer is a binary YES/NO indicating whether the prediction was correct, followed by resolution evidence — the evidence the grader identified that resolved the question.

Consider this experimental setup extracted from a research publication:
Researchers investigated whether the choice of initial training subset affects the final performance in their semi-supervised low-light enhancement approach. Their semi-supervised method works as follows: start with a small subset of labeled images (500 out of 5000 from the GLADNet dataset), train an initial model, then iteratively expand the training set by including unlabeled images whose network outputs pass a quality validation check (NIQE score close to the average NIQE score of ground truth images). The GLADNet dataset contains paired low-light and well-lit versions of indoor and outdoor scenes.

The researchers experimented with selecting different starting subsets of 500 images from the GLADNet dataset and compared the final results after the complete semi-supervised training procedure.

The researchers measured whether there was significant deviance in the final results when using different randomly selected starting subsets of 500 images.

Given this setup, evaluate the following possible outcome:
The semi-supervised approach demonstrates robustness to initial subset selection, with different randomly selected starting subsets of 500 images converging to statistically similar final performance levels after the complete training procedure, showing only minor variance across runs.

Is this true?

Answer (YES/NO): YES